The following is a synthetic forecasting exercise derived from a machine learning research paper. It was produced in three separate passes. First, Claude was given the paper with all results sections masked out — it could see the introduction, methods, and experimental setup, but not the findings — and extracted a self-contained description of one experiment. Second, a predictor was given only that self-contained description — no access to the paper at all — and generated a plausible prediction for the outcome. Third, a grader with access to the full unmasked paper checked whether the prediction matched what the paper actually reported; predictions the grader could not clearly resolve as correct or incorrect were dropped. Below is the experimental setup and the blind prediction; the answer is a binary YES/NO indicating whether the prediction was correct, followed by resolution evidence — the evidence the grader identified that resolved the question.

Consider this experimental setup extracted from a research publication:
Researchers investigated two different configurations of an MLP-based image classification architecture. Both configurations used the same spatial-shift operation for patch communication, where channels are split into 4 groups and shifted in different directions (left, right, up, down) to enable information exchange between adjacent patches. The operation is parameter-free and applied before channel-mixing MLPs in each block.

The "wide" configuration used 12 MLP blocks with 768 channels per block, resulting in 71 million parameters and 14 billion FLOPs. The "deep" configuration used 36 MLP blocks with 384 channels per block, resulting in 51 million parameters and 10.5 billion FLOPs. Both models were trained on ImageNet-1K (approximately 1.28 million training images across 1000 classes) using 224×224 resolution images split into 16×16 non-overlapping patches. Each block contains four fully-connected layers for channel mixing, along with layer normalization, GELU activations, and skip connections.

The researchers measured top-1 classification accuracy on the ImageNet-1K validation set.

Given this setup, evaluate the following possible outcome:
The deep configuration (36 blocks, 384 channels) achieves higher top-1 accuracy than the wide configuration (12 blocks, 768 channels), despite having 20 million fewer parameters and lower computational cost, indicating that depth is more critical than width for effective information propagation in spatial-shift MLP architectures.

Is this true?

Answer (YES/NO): YES